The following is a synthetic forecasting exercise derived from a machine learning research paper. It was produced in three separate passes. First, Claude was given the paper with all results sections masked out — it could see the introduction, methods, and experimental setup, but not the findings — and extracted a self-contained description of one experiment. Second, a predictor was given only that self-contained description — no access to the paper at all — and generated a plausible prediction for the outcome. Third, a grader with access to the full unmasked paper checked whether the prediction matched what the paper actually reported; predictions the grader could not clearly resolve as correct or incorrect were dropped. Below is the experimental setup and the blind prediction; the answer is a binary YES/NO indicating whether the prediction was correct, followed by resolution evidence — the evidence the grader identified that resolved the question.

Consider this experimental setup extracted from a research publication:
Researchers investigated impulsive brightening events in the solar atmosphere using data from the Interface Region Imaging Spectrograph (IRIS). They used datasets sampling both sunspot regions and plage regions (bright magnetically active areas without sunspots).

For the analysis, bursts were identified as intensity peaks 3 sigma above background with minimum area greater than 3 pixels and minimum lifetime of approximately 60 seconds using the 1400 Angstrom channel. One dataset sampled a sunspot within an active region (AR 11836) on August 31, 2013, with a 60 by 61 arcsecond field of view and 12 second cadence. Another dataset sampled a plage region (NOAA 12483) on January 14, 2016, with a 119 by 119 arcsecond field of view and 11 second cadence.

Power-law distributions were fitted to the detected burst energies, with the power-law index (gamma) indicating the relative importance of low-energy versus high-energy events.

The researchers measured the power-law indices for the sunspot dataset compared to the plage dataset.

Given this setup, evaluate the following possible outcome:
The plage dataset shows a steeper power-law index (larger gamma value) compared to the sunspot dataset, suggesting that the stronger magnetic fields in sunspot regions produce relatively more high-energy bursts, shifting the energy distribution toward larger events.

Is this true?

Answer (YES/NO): YES